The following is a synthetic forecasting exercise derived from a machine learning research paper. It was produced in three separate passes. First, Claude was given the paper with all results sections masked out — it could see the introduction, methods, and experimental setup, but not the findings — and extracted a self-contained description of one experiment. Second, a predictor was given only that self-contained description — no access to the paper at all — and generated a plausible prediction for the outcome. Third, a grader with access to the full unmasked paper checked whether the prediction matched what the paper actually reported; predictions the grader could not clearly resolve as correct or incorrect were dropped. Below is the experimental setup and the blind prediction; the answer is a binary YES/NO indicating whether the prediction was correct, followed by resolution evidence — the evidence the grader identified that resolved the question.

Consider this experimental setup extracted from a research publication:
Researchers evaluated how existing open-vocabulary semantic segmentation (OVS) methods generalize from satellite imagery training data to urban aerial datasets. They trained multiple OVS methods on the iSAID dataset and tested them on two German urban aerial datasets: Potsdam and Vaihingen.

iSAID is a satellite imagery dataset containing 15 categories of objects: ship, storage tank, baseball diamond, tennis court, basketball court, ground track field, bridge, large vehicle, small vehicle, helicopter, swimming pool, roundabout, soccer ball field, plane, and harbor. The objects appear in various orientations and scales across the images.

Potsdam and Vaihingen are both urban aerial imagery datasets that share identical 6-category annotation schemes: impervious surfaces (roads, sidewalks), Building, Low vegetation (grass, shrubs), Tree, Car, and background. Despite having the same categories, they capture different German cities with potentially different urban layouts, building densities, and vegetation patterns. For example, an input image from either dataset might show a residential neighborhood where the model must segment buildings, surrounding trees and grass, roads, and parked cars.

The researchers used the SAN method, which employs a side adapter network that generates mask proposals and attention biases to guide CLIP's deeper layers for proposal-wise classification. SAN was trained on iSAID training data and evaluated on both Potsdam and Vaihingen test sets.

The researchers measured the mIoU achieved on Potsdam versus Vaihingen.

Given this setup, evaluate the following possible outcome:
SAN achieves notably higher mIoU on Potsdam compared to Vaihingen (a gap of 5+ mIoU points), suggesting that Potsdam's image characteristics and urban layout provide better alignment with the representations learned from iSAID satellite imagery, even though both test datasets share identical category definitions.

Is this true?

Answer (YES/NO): NO